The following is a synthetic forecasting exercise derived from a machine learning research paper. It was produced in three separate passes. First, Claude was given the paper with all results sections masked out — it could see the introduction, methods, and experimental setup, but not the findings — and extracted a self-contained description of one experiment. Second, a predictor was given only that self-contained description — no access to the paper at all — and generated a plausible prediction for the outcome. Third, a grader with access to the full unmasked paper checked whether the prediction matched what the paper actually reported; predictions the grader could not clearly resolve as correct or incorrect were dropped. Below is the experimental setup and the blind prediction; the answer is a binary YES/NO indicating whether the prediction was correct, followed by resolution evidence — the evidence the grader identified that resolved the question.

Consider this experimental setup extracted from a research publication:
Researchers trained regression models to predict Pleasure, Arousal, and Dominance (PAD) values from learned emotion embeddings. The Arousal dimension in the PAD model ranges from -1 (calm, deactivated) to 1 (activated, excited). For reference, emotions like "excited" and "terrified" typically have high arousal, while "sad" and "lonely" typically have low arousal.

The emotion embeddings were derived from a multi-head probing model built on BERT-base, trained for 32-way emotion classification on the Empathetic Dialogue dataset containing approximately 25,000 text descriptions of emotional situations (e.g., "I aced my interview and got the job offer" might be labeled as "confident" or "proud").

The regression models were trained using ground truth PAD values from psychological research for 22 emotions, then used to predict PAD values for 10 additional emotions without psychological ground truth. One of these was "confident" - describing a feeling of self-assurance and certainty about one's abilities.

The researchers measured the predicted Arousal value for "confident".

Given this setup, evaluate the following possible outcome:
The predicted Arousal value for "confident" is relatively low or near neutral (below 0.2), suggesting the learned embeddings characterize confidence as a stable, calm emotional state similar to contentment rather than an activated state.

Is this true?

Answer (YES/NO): YES